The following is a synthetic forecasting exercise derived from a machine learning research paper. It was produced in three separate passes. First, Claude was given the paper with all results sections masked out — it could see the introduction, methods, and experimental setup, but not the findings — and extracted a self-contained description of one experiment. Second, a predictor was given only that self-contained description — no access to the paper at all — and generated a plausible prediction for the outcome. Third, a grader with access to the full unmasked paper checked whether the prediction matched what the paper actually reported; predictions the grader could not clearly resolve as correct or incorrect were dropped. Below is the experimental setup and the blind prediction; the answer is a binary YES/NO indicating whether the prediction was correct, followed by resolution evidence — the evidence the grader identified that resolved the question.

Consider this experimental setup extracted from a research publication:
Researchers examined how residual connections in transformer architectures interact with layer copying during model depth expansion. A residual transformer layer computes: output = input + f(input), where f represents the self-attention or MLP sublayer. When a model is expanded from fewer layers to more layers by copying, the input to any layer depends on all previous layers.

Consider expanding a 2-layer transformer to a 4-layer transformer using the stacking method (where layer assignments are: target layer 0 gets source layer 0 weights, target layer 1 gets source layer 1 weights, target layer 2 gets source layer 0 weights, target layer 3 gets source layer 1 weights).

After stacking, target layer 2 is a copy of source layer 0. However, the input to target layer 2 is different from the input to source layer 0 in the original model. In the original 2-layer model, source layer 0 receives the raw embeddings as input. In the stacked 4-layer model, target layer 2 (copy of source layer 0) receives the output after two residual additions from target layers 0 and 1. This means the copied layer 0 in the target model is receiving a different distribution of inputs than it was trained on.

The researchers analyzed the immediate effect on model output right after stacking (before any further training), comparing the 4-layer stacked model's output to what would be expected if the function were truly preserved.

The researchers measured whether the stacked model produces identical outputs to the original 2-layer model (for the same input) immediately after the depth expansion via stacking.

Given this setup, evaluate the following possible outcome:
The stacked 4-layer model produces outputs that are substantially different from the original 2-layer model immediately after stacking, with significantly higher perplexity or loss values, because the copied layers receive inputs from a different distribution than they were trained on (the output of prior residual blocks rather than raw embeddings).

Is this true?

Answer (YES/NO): YES